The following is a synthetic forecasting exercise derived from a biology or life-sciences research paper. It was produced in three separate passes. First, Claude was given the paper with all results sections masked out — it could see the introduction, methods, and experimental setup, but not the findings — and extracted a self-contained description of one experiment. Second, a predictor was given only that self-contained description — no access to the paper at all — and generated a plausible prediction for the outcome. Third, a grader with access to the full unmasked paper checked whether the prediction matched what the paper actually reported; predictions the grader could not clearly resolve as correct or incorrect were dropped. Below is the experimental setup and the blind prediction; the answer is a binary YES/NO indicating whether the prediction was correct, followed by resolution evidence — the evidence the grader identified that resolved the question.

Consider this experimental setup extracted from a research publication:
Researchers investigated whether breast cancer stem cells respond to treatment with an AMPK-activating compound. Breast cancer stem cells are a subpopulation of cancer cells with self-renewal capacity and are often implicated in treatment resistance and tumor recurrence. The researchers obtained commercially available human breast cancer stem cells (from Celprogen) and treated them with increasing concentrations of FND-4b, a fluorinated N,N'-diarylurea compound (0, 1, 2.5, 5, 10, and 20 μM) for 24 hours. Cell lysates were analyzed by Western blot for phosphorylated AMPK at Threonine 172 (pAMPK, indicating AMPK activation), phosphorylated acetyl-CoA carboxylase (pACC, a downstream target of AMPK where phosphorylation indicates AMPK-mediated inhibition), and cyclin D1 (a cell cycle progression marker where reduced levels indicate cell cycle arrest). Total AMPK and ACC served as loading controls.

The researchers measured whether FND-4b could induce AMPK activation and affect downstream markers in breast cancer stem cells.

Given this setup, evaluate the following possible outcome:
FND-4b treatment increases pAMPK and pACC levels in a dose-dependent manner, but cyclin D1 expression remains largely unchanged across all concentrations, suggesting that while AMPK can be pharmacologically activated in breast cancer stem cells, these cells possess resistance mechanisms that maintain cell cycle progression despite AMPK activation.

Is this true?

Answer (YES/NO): NO